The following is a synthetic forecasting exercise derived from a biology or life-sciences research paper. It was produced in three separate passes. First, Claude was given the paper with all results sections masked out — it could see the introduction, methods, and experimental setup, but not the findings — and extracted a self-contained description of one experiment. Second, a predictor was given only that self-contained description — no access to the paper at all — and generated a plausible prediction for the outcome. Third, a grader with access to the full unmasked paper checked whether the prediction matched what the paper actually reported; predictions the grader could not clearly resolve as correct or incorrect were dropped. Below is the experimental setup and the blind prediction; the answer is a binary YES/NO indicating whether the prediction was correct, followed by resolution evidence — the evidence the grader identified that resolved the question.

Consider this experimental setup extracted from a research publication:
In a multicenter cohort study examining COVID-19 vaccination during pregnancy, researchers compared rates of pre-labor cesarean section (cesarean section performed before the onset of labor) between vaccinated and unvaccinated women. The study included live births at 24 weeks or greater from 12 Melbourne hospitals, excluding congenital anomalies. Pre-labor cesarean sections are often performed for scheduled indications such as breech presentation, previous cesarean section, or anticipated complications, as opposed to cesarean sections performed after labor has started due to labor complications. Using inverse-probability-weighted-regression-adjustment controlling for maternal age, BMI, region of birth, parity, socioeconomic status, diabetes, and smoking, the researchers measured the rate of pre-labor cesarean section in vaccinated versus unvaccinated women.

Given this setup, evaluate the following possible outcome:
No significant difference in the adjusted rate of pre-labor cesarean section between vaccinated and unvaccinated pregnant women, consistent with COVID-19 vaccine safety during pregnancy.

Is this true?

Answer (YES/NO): NO